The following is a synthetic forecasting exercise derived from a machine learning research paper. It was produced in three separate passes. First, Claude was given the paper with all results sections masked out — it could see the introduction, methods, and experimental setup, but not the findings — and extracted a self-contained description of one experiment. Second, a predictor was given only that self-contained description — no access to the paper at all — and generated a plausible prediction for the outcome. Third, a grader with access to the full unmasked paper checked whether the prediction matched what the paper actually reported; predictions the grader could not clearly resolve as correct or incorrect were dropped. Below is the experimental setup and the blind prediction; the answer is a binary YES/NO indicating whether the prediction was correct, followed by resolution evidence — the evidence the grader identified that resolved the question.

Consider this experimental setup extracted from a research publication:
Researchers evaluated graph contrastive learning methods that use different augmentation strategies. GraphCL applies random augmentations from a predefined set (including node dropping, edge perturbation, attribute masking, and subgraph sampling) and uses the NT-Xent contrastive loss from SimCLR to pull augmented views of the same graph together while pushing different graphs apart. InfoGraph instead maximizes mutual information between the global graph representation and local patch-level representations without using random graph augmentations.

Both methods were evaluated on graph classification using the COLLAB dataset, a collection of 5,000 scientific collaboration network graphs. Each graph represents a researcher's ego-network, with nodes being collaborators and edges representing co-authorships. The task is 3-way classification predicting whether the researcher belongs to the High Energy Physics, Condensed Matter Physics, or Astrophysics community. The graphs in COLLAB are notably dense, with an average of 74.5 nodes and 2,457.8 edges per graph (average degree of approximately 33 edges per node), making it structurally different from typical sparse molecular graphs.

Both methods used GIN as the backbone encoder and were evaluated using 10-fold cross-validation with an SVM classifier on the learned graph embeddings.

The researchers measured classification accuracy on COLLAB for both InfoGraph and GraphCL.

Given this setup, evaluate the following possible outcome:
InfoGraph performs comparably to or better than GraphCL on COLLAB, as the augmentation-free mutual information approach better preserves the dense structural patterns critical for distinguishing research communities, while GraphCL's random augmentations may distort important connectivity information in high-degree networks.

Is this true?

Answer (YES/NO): NO